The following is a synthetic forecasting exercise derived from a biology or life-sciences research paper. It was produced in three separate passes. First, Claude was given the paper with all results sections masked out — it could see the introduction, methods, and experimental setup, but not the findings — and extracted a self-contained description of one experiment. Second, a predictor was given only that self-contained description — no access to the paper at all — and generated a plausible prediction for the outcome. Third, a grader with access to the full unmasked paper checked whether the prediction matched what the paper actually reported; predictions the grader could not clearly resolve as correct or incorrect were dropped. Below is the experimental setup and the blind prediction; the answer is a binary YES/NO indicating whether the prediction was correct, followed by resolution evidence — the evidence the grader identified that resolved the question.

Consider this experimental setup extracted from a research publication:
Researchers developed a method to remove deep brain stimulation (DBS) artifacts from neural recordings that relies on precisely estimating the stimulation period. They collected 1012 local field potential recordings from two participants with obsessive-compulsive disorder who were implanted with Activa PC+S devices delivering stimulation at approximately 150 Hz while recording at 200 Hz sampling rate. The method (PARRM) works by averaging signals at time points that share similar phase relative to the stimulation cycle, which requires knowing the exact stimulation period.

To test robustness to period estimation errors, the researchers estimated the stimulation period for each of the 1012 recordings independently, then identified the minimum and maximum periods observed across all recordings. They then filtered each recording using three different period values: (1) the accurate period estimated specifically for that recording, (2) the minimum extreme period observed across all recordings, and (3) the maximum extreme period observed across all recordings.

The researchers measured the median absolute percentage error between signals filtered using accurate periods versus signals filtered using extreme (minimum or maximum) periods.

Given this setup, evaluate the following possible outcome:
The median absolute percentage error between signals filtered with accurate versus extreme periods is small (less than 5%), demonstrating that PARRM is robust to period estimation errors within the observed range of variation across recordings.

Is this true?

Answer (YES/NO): YES